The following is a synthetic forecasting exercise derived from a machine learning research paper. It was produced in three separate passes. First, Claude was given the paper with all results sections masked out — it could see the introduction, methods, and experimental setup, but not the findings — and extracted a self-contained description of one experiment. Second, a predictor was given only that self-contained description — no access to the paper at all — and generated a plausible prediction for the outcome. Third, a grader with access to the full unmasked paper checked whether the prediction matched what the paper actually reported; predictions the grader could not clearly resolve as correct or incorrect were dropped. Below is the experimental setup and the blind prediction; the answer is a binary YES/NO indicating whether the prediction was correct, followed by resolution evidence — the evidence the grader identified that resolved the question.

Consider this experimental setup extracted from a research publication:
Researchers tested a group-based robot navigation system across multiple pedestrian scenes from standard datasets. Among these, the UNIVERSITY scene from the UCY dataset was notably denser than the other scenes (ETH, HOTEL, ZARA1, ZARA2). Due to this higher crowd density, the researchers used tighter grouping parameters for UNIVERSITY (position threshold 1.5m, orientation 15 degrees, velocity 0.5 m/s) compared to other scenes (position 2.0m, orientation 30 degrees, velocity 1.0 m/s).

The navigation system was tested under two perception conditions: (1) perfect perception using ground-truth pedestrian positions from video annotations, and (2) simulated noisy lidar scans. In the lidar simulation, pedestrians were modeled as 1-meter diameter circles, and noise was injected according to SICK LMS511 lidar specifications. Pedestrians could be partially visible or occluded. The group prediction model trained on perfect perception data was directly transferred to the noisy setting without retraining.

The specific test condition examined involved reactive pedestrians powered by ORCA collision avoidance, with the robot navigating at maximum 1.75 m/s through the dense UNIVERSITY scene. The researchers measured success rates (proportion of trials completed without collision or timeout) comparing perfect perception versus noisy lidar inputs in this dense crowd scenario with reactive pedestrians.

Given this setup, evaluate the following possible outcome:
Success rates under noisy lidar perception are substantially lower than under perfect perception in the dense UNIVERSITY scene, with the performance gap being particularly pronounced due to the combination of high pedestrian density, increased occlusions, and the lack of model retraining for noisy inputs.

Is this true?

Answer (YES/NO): NO